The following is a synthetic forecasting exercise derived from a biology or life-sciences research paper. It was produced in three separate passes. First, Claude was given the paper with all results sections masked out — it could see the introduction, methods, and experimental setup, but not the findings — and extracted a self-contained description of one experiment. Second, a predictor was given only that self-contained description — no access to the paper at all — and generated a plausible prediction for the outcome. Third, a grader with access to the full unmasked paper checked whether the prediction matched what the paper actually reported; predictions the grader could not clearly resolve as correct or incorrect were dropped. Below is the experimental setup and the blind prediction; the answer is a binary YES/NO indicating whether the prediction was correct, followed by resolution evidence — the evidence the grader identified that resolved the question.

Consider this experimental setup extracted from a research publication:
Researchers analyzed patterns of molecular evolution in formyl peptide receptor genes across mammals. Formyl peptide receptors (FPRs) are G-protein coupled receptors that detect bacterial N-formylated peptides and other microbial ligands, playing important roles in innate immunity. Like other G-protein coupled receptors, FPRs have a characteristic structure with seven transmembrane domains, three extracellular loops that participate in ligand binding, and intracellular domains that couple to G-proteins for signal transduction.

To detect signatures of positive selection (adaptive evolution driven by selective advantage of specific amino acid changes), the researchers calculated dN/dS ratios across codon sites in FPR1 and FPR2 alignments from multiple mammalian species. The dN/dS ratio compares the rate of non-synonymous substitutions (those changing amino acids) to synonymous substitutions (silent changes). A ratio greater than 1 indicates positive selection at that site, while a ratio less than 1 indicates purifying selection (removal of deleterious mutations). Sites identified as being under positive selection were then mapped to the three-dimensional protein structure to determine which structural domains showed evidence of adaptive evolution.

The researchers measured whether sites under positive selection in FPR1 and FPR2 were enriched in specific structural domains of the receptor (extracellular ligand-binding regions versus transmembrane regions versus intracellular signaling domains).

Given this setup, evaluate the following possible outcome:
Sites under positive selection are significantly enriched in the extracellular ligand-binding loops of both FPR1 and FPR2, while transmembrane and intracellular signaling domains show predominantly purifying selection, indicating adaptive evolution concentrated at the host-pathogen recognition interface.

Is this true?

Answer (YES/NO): YES